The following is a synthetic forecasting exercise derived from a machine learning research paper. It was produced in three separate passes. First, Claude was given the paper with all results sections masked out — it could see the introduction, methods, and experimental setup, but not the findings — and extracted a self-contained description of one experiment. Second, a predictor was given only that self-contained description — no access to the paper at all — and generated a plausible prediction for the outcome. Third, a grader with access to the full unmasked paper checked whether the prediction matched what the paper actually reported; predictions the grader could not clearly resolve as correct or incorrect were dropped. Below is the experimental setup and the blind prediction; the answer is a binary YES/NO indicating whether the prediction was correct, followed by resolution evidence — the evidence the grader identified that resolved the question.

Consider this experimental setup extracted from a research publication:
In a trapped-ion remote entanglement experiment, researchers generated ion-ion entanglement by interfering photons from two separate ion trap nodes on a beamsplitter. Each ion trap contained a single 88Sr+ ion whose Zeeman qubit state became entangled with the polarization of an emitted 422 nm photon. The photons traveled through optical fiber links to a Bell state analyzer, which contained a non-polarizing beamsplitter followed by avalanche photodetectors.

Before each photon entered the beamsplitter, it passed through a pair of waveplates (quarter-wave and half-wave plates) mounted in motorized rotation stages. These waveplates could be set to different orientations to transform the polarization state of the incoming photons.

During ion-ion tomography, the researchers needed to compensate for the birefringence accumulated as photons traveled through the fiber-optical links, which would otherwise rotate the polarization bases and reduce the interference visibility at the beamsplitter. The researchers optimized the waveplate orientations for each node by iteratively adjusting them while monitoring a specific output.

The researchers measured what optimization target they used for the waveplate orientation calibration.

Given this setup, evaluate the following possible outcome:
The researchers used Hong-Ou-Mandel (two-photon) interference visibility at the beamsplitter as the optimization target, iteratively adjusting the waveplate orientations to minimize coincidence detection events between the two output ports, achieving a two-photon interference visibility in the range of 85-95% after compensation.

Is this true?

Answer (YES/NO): NO